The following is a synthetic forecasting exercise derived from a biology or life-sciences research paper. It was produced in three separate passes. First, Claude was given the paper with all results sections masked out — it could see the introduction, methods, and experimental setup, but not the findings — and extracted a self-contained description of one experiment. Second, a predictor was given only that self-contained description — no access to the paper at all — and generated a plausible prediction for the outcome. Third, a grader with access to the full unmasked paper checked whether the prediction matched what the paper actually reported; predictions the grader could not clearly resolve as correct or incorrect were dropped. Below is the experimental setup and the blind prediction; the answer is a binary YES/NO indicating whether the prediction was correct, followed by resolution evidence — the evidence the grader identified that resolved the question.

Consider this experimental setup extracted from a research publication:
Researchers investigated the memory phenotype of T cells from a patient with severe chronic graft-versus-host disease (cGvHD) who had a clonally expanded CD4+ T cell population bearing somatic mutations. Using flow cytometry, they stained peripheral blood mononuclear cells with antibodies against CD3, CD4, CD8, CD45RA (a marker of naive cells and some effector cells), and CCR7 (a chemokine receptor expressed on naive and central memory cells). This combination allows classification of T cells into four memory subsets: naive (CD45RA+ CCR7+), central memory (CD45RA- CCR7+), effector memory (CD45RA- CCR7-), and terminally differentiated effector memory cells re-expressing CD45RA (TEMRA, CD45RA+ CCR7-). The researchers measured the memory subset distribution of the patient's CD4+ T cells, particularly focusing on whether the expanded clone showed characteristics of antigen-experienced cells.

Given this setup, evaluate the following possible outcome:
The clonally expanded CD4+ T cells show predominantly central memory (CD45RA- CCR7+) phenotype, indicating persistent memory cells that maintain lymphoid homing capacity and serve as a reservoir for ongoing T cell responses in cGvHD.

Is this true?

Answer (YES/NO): NO